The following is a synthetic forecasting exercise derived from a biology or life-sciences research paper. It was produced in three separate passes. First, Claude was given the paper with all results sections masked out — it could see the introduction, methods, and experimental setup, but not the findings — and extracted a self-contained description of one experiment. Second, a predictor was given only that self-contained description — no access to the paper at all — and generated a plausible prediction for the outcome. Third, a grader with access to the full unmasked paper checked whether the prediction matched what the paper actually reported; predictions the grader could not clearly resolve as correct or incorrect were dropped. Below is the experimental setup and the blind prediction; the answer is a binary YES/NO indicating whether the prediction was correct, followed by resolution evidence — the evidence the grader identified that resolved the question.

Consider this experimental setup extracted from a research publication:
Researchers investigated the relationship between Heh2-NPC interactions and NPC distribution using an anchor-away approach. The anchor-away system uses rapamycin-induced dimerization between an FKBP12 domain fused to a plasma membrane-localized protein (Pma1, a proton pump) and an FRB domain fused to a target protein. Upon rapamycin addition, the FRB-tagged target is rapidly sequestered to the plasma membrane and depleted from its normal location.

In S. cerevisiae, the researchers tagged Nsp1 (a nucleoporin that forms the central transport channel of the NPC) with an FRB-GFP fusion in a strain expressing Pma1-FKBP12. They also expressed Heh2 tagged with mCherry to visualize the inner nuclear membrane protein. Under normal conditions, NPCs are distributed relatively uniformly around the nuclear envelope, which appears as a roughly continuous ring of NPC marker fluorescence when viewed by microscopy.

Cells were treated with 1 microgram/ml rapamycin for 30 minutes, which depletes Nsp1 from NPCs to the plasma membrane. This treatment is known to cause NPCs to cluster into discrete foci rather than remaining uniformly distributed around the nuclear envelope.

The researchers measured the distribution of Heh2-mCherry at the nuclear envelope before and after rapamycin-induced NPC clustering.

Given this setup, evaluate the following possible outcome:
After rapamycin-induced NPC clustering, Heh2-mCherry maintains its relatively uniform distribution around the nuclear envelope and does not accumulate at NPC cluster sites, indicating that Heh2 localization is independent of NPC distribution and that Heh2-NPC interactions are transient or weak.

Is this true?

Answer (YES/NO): NO